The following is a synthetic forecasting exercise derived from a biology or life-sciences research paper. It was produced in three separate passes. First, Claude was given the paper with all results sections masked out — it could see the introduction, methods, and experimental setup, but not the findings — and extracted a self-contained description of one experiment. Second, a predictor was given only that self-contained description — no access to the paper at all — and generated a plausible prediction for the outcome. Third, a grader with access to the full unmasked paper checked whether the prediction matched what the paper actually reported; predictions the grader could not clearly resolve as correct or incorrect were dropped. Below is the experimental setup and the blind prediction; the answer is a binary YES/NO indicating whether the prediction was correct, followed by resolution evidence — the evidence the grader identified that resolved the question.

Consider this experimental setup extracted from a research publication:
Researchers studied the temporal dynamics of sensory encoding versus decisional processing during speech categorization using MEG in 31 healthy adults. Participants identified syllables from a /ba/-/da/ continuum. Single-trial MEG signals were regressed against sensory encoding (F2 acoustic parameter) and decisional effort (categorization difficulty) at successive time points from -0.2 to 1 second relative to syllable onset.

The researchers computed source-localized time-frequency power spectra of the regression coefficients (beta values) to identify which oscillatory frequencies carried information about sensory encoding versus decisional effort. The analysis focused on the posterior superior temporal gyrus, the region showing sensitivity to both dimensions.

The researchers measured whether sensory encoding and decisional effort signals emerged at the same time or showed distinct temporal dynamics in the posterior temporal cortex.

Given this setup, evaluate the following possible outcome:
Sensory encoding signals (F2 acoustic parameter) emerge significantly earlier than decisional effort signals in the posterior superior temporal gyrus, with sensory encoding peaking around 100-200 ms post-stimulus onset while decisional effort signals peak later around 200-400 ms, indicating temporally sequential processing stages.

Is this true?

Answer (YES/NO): NO